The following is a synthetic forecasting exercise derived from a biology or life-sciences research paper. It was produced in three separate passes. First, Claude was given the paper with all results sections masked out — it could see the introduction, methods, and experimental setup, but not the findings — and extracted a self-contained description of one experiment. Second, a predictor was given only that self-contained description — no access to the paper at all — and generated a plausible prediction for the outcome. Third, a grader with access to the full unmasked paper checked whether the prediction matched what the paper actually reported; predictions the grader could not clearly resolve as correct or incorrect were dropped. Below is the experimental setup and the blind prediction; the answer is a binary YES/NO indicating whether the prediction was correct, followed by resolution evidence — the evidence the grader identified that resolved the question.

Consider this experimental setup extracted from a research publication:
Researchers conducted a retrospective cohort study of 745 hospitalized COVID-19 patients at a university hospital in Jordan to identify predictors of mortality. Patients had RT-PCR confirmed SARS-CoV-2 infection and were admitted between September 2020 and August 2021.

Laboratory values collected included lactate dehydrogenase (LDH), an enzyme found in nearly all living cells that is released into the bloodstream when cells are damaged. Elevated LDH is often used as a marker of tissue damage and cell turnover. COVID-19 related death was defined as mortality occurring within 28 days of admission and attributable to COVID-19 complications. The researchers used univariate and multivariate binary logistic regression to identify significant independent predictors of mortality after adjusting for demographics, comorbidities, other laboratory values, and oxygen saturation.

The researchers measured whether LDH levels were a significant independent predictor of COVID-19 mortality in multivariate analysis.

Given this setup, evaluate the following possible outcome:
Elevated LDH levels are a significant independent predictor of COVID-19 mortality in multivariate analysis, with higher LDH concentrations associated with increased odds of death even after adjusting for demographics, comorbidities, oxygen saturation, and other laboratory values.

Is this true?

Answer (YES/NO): YES